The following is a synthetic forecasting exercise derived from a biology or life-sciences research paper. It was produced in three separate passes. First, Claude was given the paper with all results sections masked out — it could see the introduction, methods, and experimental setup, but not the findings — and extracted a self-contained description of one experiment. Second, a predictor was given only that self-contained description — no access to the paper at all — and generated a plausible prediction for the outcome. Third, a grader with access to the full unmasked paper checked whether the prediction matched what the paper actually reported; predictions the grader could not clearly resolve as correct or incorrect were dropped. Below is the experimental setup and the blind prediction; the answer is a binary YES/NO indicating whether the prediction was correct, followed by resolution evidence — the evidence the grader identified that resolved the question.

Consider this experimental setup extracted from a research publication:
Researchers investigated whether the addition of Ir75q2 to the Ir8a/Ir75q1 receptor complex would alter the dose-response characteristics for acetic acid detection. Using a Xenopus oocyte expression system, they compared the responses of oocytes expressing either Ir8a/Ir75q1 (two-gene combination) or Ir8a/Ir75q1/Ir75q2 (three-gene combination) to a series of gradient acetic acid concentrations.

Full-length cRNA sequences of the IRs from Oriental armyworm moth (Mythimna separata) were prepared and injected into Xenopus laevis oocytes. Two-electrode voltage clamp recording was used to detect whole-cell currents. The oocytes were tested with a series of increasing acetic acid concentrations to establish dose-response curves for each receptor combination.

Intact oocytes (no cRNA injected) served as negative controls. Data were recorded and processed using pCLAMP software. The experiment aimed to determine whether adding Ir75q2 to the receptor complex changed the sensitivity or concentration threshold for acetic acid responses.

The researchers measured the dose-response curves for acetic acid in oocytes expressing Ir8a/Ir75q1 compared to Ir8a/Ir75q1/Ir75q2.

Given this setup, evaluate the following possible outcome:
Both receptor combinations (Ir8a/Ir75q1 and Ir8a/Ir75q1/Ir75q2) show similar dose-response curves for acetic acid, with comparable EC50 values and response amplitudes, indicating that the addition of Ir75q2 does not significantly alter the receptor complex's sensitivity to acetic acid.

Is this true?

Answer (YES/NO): NO